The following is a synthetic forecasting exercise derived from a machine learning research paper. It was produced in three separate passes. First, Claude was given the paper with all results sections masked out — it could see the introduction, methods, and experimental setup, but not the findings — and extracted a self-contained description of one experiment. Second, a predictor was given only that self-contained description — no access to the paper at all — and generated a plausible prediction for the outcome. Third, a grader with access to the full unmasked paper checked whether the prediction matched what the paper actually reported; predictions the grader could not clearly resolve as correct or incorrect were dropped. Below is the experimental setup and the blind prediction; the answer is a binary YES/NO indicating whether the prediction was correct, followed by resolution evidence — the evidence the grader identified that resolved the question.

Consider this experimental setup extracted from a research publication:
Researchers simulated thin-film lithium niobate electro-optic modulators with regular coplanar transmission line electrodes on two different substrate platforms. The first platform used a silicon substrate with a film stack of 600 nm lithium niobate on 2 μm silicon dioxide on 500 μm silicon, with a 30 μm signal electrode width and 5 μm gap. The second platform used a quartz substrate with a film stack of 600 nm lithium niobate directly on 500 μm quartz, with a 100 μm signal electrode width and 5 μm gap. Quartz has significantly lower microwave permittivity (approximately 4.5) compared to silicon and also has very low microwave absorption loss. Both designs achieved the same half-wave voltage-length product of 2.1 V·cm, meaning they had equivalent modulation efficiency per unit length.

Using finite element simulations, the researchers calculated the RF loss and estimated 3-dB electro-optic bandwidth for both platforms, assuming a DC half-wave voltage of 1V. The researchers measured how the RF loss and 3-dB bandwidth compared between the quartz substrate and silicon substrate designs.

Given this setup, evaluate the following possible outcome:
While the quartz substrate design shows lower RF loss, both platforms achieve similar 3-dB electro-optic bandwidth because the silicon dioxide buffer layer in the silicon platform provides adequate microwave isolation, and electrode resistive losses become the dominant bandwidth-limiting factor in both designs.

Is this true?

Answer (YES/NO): NO